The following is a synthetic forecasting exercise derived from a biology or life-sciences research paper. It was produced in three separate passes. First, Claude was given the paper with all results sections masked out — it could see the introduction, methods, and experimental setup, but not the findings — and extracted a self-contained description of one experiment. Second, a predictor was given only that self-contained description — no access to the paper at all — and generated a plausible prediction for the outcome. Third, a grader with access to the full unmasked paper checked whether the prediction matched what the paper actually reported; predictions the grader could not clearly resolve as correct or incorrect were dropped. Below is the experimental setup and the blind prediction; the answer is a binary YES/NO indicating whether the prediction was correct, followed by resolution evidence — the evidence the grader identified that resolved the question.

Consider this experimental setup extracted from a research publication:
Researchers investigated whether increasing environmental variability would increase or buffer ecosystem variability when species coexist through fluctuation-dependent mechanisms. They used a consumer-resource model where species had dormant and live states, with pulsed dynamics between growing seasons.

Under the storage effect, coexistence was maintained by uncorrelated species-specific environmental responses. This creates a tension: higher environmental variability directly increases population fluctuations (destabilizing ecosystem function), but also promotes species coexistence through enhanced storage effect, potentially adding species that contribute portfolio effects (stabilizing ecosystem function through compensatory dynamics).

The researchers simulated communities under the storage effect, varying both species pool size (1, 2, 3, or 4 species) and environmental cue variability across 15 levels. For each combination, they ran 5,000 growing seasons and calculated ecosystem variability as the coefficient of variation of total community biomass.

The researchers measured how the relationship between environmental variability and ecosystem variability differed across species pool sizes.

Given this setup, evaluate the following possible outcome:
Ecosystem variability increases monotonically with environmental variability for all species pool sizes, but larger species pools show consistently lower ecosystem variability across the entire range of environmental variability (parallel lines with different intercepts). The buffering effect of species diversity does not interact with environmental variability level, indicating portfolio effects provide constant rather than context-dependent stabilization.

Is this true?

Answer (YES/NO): NO